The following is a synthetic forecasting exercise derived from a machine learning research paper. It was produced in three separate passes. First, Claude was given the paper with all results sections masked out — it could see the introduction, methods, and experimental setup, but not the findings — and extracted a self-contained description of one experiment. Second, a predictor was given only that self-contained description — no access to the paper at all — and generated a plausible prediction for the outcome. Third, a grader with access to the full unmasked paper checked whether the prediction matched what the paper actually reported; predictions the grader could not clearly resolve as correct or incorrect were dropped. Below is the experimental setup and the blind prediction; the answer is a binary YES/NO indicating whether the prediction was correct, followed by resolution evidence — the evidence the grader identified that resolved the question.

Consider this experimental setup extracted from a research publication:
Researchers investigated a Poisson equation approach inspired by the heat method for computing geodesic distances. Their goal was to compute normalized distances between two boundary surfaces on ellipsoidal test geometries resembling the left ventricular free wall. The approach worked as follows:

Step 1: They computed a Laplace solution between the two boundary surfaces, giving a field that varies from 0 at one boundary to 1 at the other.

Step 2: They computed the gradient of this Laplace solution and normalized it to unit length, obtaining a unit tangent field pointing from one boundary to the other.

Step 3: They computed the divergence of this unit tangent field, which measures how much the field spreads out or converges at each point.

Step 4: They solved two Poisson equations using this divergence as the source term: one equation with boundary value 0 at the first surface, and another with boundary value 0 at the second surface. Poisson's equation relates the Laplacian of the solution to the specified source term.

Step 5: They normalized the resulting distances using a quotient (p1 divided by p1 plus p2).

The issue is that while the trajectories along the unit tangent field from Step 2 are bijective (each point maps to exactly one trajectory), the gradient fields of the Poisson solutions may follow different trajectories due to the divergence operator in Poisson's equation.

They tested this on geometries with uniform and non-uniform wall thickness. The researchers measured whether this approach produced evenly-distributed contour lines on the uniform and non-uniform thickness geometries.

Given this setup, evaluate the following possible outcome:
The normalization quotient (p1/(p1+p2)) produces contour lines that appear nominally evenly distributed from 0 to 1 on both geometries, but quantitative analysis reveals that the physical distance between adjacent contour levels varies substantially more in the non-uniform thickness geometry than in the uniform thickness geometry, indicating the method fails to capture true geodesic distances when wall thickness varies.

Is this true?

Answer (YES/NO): NO